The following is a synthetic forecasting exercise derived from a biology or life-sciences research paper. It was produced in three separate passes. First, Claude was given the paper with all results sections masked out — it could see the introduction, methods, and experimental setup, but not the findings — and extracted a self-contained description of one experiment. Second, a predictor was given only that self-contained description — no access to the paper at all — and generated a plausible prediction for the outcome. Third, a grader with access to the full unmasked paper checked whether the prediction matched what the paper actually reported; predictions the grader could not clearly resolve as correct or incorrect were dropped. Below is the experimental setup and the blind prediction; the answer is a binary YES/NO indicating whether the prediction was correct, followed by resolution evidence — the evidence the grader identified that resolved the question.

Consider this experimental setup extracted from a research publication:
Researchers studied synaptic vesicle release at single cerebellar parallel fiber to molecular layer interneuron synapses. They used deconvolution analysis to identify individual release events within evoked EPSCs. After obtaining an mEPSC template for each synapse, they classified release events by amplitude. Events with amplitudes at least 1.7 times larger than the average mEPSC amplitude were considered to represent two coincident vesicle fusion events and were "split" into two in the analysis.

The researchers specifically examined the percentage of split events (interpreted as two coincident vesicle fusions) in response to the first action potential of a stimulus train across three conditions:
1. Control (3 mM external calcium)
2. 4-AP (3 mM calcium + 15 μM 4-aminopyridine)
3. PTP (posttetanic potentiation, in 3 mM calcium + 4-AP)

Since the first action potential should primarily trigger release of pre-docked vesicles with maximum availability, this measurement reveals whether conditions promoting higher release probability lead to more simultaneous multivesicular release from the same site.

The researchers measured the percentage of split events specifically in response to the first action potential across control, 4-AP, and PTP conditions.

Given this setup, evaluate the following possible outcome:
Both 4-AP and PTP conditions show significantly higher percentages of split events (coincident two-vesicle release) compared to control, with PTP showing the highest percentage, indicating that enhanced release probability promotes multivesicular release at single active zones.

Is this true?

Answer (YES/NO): NO